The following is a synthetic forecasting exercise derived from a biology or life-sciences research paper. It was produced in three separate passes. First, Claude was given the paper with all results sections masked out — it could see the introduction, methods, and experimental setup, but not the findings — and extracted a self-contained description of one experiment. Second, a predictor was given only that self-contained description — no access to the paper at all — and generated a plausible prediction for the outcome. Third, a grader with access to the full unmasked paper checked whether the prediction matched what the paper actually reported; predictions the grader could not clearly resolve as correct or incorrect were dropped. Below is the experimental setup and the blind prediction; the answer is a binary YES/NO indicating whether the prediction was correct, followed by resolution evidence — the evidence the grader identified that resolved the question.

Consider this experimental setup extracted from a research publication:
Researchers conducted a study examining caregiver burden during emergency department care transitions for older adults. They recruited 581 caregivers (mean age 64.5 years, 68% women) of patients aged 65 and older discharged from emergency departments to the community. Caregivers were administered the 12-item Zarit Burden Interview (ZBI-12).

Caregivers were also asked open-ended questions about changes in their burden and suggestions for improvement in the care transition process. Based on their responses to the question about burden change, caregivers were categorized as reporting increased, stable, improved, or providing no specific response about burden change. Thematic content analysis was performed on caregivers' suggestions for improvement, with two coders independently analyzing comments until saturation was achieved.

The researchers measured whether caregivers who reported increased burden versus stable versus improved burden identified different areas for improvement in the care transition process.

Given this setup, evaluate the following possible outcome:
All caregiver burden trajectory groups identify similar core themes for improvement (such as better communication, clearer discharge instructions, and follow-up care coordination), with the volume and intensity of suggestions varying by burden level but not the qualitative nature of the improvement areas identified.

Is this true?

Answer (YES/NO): NO